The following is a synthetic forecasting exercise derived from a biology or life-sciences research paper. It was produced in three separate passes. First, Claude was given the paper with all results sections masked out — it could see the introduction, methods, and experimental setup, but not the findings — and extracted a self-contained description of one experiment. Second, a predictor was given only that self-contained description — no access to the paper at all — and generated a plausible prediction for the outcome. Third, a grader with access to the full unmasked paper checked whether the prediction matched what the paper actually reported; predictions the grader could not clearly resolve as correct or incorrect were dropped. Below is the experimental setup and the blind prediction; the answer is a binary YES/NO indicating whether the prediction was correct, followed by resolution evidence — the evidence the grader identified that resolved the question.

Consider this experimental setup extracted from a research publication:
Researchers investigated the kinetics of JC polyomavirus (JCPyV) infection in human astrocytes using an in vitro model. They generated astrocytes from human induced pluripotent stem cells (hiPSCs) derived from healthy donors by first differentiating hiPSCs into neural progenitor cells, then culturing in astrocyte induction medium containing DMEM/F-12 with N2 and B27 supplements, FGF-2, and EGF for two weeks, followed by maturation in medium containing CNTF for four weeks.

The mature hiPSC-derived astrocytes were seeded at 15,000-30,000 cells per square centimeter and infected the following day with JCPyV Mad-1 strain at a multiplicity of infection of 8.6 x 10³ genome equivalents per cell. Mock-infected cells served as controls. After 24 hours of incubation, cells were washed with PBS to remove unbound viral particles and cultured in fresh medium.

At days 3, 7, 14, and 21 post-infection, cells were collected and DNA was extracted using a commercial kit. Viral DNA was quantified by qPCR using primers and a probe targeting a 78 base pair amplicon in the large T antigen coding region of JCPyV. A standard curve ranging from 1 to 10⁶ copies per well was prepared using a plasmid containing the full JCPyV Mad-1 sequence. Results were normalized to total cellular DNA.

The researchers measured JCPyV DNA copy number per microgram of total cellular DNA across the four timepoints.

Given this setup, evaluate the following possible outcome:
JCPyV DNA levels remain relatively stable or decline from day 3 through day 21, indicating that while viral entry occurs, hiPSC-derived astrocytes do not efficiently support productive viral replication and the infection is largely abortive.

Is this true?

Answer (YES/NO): NO